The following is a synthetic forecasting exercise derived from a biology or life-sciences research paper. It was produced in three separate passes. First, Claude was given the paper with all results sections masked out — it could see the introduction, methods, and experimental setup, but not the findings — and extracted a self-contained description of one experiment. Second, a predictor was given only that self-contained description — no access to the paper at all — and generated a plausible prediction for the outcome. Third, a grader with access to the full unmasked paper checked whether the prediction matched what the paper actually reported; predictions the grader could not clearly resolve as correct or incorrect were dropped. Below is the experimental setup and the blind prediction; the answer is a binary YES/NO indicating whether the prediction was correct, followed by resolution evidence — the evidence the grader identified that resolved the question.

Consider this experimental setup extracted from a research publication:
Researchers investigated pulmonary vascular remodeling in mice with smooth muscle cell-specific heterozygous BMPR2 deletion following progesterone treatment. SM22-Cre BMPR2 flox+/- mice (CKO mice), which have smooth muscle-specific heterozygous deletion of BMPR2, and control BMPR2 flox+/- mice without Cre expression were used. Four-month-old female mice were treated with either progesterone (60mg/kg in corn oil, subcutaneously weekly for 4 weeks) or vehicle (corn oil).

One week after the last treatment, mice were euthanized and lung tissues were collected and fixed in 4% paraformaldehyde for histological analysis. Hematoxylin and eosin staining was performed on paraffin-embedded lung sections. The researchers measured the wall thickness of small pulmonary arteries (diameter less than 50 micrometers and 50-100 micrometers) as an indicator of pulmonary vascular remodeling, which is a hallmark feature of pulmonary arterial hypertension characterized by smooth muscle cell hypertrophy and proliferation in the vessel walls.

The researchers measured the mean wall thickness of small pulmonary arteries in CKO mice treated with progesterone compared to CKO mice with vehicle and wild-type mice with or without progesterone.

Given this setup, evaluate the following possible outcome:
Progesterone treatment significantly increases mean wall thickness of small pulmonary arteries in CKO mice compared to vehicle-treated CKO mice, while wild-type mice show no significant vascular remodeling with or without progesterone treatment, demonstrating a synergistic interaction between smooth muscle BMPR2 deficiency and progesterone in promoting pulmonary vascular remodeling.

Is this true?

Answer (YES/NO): YES